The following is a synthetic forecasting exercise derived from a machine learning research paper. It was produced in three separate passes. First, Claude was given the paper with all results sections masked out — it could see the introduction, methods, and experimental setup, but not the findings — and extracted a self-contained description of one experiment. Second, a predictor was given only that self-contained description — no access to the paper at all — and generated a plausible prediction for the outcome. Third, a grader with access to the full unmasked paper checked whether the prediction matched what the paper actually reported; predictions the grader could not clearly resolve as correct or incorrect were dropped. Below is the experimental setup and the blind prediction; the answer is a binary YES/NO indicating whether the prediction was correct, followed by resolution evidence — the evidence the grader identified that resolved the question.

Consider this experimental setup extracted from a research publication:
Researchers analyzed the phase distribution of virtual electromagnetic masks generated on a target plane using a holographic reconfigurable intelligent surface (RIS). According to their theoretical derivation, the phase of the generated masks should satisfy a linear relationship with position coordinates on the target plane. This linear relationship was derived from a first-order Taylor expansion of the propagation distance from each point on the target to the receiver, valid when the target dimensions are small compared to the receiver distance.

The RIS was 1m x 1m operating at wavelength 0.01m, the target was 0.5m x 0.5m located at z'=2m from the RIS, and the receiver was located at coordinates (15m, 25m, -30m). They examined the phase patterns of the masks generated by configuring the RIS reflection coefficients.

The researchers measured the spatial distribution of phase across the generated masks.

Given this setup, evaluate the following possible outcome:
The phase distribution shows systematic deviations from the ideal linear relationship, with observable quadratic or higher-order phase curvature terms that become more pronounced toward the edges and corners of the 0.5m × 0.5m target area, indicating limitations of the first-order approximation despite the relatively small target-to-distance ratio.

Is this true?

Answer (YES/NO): NO